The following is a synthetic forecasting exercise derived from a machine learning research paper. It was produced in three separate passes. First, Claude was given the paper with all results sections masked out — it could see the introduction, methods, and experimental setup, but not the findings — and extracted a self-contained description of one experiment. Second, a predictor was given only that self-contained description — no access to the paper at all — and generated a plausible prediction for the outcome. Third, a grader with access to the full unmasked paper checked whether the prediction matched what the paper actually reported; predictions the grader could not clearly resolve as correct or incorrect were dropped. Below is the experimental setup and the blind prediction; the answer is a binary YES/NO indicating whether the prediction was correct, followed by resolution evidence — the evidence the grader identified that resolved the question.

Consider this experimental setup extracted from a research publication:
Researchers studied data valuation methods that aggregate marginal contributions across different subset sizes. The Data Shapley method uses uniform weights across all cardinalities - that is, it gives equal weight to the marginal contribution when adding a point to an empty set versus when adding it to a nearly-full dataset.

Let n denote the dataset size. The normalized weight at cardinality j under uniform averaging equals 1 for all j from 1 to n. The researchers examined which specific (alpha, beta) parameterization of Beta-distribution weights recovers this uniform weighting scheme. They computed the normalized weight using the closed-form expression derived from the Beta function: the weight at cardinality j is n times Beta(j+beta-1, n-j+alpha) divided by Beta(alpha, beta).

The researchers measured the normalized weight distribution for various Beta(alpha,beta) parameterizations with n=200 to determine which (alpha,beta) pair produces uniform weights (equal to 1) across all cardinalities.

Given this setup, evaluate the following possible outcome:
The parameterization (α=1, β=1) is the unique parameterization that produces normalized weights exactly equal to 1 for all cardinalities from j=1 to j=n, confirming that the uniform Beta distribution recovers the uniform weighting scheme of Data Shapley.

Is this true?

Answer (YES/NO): YES